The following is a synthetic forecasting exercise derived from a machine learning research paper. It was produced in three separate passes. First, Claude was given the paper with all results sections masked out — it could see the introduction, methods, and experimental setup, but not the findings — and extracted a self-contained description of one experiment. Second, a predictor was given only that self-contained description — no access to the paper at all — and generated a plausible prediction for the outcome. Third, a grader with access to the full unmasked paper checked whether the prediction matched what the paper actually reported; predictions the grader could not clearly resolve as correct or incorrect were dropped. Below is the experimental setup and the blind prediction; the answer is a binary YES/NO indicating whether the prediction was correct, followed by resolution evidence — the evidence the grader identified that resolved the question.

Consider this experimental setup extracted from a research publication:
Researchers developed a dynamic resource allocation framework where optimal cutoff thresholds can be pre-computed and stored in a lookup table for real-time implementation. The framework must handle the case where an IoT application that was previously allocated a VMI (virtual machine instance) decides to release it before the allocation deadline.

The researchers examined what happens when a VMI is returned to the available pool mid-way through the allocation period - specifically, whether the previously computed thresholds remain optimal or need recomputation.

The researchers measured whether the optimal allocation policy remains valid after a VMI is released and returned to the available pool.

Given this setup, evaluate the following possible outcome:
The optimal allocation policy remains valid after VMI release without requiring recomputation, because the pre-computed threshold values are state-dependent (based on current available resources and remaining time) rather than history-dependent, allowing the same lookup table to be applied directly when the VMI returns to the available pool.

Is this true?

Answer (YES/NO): YES